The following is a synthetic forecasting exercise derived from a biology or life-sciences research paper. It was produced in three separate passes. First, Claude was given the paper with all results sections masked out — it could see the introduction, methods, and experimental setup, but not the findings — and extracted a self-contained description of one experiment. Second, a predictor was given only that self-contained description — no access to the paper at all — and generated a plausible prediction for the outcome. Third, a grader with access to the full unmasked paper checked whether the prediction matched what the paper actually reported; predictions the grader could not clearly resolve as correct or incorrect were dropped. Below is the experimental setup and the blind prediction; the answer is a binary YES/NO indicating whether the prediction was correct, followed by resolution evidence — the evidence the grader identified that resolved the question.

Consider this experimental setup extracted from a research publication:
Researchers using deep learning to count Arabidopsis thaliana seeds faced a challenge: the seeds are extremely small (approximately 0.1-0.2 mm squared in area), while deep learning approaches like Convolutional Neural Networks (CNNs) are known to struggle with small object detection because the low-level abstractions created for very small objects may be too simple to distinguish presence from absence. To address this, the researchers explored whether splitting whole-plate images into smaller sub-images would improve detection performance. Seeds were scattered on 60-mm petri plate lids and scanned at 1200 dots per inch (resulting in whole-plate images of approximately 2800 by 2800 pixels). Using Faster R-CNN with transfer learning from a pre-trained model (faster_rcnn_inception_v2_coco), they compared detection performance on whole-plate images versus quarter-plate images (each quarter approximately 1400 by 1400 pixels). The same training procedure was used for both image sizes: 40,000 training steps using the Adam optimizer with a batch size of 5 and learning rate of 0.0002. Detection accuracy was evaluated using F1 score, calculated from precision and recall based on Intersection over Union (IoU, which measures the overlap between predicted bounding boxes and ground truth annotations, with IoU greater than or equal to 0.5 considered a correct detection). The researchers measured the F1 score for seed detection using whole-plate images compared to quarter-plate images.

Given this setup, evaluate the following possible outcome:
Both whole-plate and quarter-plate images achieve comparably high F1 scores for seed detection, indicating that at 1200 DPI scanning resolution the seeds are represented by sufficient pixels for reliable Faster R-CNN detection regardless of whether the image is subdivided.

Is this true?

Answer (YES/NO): YES